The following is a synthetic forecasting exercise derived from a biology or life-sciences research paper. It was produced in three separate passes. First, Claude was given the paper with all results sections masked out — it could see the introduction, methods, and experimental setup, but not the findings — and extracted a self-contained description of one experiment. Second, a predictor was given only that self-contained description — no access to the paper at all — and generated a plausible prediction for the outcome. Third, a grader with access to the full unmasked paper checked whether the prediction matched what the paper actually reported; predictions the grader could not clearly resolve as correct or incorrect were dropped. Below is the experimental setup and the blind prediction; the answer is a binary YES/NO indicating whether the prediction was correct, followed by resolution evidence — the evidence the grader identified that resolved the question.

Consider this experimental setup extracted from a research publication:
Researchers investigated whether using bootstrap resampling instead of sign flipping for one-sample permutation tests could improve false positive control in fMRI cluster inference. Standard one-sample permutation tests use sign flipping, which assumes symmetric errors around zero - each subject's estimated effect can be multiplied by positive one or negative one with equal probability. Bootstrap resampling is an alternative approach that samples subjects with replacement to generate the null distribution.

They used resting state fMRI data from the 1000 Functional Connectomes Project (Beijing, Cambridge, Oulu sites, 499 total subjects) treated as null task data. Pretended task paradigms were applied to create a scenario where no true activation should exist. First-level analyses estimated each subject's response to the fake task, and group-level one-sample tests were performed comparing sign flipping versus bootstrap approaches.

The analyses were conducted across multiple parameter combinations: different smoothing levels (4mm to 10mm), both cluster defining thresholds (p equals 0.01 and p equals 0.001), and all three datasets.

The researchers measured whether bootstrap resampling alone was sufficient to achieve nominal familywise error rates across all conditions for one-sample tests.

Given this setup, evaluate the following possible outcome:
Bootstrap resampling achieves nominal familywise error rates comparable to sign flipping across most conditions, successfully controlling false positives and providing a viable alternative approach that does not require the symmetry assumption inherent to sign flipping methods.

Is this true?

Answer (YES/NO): NO